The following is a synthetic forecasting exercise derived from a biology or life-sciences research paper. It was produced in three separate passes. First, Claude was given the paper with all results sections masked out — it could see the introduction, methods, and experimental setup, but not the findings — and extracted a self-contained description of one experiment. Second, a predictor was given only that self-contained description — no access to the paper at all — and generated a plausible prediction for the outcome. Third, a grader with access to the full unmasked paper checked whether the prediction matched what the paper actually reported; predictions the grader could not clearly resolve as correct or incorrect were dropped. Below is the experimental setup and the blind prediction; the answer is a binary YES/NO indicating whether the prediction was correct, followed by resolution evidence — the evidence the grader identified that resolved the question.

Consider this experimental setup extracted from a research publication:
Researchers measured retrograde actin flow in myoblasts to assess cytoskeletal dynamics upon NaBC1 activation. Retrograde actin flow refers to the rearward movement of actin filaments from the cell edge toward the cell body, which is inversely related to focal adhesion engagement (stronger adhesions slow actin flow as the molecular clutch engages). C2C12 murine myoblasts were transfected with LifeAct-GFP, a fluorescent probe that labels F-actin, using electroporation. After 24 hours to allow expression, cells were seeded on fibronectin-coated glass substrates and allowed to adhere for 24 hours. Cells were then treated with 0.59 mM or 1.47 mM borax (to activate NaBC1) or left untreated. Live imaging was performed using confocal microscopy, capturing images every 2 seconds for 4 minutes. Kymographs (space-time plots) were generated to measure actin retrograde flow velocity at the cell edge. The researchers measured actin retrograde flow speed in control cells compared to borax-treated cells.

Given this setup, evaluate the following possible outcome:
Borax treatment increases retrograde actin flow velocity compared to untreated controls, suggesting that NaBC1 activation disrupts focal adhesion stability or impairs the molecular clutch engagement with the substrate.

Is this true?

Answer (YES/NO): NO